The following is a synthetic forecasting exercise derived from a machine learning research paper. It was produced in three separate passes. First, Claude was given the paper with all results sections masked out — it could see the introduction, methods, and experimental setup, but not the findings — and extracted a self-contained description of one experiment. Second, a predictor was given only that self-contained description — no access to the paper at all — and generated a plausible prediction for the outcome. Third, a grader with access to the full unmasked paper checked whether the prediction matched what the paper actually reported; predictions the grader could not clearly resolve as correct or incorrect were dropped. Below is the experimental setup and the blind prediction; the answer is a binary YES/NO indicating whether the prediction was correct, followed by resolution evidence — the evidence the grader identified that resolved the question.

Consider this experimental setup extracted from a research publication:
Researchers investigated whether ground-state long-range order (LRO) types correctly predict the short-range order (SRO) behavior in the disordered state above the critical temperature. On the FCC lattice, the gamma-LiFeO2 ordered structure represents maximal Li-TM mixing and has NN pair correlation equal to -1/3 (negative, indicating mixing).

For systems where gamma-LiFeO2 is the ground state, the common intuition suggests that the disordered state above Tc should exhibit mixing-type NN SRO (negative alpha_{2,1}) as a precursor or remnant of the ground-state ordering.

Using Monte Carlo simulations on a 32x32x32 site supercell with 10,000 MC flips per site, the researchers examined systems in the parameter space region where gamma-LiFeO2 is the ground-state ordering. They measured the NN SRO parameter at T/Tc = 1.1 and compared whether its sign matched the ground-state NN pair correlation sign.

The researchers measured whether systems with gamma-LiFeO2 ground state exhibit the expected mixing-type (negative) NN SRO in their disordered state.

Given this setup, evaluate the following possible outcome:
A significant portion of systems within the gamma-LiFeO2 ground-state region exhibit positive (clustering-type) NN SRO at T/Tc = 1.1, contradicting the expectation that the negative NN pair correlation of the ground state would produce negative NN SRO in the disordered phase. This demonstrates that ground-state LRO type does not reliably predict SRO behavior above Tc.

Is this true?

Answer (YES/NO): NO